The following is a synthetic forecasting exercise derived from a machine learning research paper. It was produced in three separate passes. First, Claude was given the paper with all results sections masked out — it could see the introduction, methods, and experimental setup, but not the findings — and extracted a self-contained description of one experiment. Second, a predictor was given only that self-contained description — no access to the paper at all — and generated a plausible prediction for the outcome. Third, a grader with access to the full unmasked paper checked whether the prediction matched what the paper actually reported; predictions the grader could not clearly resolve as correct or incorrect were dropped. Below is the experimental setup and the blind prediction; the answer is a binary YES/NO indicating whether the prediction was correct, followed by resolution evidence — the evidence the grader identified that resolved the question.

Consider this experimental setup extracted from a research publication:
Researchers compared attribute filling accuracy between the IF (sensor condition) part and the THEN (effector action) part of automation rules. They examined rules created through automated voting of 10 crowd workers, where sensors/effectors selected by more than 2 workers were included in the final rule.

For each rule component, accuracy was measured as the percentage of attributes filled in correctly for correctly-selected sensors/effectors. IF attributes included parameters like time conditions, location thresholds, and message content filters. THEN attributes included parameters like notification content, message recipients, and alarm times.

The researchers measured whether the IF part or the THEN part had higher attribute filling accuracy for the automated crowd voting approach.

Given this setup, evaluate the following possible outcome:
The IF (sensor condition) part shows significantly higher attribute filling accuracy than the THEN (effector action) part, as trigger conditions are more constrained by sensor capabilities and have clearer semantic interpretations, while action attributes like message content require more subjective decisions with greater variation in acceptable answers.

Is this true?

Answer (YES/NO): NO